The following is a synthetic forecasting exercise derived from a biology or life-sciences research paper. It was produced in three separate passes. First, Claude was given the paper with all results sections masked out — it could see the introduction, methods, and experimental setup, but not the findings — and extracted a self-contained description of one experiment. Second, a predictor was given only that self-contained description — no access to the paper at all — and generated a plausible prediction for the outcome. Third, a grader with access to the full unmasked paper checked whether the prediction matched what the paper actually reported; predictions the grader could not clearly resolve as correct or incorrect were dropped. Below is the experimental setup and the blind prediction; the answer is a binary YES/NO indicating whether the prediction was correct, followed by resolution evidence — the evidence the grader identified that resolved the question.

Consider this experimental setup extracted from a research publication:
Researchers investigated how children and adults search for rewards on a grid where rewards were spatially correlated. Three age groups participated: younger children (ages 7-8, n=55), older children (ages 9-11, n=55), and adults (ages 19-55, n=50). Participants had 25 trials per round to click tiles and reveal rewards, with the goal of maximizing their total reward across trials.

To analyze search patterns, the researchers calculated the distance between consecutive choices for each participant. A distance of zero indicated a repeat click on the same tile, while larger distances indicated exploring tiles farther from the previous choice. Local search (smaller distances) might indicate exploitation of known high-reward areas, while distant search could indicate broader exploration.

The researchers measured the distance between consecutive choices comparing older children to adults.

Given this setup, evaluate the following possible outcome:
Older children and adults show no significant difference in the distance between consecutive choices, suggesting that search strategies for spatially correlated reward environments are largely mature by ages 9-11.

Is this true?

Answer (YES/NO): NO